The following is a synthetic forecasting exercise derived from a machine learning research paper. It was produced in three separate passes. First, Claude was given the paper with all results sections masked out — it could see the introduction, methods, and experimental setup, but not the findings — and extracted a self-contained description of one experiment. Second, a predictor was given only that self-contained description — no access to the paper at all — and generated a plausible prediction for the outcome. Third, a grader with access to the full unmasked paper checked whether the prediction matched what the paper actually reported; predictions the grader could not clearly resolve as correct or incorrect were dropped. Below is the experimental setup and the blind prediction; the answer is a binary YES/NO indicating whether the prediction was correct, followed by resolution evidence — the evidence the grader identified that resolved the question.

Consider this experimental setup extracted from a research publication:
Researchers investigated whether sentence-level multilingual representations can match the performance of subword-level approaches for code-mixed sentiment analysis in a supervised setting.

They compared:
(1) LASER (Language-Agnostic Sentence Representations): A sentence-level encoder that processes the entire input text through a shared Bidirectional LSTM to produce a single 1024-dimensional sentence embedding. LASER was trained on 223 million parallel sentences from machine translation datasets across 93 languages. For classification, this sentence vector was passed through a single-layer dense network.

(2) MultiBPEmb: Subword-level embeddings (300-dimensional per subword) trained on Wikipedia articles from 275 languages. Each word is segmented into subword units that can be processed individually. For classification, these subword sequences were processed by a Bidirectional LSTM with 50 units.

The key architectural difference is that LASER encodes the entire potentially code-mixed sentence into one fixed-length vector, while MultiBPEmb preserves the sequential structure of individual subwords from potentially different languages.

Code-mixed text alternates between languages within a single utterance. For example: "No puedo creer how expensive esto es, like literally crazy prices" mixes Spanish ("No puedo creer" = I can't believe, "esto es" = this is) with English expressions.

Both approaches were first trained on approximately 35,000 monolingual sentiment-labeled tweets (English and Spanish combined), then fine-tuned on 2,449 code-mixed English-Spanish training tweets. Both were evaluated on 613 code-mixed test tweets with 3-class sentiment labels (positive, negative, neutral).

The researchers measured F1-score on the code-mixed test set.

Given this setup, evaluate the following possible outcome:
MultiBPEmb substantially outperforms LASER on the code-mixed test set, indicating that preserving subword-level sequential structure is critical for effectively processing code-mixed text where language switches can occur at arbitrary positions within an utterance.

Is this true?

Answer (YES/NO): NO